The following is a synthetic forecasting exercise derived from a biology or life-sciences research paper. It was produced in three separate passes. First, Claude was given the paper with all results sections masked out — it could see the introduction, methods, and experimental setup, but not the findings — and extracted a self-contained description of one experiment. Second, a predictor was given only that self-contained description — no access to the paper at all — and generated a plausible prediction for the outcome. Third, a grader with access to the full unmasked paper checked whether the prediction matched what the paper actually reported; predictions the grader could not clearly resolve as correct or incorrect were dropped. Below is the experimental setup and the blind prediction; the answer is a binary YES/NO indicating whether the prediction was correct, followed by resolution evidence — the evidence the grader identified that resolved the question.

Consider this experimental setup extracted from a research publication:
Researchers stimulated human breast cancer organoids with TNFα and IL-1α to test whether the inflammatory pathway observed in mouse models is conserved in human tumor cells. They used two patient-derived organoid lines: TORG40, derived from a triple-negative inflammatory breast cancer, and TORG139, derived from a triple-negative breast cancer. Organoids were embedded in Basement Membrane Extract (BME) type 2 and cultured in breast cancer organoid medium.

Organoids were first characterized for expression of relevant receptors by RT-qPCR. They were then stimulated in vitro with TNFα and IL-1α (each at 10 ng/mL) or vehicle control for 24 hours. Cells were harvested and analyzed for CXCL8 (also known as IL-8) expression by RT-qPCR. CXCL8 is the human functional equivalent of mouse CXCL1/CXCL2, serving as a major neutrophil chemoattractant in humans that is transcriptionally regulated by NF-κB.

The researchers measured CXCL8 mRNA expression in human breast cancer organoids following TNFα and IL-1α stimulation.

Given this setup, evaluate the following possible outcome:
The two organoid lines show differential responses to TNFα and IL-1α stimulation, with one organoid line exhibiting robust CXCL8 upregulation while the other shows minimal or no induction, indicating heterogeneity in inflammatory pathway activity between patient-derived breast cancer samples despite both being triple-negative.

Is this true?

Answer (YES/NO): YES